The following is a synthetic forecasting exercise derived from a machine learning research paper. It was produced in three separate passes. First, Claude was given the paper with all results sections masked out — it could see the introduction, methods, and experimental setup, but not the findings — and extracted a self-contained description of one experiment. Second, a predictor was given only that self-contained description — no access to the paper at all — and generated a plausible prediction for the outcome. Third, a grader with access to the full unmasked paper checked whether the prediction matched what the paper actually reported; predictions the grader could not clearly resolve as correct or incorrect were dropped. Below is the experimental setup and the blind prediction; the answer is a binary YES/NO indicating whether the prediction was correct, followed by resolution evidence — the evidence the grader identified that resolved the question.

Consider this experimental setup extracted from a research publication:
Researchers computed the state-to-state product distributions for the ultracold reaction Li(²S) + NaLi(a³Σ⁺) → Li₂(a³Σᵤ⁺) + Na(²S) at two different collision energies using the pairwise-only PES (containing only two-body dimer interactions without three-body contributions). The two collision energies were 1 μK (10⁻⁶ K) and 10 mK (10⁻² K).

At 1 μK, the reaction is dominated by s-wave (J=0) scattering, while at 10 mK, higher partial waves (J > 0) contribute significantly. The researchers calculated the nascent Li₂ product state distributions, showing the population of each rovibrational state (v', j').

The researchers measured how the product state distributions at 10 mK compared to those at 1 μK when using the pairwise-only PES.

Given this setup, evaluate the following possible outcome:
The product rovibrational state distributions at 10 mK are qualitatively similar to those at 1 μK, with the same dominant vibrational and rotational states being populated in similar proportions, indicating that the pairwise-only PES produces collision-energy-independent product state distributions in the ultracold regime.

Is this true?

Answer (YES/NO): NO